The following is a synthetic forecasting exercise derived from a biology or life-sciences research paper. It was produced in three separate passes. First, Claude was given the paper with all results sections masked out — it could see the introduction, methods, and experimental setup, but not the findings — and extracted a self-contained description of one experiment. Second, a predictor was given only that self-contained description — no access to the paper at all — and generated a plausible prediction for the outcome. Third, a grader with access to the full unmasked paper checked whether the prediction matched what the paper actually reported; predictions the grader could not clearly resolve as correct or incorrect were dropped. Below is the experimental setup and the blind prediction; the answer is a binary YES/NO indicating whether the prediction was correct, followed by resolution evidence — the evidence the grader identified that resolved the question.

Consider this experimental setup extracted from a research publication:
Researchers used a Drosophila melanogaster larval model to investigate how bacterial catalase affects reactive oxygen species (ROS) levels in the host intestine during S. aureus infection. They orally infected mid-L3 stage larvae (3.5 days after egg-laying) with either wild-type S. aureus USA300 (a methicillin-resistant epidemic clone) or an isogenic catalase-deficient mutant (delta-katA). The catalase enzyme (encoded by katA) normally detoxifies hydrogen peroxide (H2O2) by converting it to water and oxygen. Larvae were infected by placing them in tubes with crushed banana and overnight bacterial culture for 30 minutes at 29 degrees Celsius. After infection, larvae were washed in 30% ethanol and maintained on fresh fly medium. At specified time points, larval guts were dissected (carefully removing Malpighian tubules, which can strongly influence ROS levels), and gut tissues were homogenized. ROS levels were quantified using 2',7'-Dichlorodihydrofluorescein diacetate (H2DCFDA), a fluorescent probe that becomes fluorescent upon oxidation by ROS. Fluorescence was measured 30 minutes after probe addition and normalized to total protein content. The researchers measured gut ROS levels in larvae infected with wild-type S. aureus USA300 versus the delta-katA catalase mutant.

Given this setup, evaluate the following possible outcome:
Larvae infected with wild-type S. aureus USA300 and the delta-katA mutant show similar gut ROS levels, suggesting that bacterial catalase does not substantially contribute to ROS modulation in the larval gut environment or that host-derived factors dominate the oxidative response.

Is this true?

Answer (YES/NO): NO